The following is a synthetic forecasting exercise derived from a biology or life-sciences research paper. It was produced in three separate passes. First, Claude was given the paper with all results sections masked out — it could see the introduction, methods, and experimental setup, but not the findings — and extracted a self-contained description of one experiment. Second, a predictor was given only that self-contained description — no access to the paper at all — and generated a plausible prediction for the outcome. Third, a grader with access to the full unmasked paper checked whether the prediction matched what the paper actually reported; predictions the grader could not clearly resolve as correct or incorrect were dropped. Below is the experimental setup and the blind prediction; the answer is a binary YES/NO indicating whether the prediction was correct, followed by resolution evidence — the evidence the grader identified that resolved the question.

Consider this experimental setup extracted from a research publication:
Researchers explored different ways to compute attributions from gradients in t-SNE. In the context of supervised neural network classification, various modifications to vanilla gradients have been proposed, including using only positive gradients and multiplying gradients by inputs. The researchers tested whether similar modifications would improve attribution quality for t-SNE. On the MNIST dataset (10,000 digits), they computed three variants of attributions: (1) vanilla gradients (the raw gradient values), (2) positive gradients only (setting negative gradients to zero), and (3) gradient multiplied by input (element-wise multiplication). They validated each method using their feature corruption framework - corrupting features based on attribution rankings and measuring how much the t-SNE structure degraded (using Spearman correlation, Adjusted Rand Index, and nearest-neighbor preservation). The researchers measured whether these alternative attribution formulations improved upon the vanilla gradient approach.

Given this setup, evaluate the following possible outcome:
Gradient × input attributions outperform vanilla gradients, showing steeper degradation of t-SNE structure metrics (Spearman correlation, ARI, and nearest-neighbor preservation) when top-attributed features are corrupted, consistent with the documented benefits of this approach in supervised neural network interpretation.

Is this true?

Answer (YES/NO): YES